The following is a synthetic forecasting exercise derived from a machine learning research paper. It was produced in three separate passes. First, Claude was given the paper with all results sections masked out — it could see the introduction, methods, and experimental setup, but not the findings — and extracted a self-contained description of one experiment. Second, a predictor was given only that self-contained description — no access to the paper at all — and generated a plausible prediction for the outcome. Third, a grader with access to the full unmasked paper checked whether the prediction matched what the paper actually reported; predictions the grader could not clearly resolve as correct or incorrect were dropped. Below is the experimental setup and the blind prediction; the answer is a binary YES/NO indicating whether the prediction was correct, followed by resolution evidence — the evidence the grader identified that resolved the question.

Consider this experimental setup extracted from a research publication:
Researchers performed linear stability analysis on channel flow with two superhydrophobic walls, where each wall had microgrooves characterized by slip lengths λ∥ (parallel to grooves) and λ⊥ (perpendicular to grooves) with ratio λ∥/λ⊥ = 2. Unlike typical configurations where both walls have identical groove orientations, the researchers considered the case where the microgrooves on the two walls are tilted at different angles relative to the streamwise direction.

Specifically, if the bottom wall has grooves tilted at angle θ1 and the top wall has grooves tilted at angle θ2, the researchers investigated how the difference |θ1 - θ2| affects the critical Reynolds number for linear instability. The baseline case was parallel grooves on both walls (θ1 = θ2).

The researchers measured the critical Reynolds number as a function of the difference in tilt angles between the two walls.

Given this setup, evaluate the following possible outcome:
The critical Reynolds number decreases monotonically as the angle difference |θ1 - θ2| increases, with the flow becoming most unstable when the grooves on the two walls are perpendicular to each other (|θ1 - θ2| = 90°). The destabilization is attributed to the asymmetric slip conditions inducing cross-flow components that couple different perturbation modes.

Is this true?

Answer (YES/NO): NO